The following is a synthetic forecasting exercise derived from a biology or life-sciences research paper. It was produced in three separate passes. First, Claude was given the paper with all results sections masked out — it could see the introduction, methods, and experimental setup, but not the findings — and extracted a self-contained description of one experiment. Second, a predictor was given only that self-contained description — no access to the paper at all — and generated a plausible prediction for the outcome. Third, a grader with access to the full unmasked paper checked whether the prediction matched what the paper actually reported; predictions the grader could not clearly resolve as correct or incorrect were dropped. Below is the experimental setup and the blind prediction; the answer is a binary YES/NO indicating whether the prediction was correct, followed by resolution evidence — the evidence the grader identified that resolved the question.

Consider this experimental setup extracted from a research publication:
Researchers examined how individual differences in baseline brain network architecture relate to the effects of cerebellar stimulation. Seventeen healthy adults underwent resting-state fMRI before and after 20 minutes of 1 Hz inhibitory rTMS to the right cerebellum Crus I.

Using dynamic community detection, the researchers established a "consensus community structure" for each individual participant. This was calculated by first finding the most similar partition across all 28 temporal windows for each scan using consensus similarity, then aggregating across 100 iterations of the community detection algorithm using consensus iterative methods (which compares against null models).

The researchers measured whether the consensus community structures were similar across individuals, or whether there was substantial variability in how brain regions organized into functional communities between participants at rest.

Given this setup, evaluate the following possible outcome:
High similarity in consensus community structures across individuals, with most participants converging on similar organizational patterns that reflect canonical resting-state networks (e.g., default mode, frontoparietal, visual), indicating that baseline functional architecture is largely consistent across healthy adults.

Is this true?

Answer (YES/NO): NO